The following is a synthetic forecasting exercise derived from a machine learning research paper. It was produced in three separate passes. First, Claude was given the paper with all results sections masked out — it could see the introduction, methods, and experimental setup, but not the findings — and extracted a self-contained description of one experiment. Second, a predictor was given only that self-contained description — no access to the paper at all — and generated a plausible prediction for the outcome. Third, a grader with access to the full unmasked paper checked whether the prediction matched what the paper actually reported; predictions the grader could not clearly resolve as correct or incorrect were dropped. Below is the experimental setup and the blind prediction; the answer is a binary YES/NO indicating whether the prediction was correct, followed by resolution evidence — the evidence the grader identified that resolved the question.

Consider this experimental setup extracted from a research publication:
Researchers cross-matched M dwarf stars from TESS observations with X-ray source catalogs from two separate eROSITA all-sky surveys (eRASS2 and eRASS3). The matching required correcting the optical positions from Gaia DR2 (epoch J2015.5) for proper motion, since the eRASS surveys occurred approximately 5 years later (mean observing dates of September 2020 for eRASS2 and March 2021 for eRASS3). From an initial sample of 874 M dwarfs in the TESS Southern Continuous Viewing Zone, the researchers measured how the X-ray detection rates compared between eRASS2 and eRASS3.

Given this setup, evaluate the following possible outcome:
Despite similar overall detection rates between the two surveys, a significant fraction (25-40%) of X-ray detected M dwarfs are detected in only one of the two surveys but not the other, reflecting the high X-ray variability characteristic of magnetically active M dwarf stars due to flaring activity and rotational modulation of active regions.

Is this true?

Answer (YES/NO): NO